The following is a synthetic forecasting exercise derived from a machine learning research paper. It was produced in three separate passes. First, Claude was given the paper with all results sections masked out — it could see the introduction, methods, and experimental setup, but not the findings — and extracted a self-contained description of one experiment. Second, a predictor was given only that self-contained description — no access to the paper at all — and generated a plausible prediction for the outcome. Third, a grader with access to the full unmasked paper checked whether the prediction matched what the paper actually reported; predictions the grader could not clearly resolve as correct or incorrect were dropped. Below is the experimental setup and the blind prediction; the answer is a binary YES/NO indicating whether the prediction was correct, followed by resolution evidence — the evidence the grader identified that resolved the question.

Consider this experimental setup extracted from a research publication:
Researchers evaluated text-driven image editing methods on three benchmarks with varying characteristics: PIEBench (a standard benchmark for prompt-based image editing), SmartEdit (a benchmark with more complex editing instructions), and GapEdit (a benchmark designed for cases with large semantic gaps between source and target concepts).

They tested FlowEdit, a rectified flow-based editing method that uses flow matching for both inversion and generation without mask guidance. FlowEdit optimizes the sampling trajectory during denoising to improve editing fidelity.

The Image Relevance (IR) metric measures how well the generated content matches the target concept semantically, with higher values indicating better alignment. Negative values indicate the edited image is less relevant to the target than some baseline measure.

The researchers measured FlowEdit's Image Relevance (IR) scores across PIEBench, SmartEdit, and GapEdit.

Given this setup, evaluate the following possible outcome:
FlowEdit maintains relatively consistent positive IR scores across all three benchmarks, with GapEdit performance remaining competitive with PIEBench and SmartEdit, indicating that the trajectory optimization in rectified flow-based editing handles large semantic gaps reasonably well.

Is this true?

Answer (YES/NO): NO